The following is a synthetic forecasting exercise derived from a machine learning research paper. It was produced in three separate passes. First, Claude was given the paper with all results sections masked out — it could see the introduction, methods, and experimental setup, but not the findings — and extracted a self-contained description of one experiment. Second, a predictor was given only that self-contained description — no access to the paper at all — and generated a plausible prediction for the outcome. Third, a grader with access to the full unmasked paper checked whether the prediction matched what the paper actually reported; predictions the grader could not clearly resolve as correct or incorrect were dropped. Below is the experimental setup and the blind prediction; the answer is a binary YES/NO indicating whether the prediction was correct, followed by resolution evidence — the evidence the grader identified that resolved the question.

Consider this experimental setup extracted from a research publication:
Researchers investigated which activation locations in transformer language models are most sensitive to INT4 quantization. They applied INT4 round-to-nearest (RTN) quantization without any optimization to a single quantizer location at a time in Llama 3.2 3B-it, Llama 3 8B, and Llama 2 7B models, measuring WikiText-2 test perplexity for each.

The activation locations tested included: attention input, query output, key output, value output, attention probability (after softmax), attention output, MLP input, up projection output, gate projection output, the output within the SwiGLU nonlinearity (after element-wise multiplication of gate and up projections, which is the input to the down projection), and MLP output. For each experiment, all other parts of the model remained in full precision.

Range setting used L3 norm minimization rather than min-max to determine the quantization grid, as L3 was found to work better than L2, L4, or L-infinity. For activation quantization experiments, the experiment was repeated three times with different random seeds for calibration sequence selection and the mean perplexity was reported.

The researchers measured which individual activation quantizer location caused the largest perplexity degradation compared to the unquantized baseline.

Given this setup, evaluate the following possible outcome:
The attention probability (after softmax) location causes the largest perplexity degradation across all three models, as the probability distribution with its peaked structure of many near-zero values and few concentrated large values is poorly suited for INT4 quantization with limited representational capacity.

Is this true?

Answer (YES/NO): NO